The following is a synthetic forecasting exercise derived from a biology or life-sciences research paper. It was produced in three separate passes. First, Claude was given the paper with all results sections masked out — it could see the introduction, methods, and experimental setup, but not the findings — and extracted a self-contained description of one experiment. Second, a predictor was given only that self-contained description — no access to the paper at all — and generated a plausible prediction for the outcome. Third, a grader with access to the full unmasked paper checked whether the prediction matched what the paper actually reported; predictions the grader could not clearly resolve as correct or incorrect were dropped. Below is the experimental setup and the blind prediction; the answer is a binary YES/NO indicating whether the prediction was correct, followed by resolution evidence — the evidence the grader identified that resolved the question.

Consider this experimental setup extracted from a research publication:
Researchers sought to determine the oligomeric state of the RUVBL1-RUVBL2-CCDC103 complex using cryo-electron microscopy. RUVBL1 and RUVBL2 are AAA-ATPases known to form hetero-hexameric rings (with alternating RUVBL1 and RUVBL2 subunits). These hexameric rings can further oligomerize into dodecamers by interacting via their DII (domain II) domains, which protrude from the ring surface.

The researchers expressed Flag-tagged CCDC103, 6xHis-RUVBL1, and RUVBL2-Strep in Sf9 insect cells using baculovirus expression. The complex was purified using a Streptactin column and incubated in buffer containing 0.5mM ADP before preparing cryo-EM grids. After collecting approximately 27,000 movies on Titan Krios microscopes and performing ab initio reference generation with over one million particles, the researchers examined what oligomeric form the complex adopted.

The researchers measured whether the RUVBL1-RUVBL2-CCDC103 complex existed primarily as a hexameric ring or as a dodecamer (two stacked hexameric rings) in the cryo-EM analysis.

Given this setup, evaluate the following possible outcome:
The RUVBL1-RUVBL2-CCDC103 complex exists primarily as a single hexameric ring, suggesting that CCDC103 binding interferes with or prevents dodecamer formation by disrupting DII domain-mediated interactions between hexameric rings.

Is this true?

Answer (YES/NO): YES